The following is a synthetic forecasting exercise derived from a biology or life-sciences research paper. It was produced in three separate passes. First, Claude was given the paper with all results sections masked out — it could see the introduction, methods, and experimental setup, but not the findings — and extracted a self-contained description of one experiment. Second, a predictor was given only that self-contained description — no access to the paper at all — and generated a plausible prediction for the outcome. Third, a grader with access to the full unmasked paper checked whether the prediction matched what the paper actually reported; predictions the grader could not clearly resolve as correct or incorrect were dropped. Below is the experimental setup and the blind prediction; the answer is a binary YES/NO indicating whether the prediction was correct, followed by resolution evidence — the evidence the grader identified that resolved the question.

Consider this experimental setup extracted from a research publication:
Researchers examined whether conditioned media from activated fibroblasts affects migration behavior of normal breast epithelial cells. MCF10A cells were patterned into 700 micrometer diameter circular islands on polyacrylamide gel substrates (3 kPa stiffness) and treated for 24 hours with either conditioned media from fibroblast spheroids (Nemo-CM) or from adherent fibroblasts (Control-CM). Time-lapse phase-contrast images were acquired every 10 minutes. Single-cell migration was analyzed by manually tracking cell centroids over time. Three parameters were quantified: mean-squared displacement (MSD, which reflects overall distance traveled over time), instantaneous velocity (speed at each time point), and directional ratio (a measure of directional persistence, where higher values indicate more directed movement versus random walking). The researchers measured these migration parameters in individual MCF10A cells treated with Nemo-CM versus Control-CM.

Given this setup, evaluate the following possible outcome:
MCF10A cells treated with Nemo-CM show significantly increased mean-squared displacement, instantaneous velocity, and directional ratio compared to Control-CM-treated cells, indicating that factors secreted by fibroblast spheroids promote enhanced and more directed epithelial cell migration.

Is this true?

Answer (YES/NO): YES